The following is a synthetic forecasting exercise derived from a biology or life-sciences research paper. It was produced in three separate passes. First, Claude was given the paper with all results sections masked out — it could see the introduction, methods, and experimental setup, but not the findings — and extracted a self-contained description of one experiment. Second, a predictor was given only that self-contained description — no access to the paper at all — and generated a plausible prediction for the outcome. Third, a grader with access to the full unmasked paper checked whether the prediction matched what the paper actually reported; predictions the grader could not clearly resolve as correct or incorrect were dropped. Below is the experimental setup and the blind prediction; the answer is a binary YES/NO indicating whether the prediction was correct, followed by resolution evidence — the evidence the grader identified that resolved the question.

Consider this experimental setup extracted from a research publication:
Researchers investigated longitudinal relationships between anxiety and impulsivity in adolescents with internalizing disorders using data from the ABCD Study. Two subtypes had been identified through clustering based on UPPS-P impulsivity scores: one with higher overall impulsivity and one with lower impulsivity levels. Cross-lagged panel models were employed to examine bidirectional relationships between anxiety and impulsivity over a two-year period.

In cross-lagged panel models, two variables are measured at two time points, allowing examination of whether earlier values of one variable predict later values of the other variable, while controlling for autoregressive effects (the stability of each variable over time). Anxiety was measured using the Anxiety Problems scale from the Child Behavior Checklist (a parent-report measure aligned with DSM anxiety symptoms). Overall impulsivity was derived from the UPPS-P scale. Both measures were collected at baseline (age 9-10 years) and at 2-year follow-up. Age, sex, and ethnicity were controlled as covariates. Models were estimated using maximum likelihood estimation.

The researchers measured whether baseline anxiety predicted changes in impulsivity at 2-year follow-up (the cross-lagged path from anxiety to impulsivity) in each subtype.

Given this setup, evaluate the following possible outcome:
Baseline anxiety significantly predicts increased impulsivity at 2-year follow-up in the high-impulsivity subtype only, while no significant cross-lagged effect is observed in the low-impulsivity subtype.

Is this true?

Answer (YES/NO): NO